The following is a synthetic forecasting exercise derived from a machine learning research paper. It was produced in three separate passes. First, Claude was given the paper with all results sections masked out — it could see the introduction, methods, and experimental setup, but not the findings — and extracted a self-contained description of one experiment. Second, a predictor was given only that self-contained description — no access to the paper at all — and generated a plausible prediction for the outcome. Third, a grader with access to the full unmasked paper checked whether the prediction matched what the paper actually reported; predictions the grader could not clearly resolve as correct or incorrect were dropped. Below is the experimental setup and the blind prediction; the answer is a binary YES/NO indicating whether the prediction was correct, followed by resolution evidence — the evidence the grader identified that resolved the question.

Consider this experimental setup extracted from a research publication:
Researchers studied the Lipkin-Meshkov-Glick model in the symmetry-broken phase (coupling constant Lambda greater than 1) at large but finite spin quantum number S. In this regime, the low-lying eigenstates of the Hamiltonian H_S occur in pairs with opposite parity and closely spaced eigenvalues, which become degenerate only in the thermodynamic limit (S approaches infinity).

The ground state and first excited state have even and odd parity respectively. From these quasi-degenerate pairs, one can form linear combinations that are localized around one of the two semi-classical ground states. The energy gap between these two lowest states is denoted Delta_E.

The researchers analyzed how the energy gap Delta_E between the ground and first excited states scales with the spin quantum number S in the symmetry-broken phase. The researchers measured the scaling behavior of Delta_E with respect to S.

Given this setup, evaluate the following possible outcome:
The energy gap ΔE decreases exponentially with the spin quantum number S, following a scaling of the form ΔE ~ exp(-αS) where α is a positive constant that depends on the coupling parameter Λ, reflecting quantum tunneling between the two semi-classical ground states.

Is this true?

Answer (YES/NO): YES